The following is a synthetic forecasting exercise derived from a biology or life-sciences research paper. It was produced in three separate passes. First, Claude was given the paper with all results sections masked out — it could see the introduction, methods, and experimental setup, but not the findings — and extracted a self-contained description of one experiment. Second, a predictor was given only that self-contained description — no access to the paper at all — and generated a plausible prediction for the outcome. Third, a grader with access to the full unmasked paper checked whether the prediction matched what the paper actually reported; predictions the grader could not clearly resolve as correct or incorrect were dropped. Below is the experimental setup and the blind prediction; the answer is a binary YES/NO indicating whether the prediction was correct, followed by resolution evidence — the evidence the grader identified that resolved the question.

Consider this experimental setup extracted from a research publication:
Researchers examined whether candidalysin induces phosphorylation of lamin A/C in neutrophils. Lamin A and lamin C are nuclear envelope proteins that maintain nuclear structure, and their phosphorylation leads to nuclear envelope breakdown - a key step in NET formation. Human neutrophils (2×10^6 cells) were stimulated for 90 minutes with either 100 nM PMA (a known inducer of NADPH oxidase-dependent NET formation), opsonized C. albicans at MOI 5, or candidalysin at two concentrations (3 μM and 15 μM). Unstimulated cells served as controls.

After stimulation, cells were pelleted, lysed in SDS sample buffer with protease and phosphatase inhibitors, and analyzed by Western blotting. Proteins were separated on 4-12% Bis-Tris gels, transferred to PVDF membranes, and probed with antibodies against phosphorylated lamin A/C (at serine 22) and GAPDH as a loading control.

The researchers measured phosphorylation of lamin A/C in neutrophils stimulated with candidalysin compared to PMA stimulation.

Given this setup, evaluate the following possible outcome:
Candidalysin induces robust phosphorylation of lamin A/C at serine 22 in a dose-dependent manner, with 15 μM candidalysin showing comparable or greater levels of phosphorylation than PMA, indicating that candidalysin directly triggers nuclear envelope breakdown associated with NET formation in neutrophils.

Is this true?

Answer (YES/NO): NO